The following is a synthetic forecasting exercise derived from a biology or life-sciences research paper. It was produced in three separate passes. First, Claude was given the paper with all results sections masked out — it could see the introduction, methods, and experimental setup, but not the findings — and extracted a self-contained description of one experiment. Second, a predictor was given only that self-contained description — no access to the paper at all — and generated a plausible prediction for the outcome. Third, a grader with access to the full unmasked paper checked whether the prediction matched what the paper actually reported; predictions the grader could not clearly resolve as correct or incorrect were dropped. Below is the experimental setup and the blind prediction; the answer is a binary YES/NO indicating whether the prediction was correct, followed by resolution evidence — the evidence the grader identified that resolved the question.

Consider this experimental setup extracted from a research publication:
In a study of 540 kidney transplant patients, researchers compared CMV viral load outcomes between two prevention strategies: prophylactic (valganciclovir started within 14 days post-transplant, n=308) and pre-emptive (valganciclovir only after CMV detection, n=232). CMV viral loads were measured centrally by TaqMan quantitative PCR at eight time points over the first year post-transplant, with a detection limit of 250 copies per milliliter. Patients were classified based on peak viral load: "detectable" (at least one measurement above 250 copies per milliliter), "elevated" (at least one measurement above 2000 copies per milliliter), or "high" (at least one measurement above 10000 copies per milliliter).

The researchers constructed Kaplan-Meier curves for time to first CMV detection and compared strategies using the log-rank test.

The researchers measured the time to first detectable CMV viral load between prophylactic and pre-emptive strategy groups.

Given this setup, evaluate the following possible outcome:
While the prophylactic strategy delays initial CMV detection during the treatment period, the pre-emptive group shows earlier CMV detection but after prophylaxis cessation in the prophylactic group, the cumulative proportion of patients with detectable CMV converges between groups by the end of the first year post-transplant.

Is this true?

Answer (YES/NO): NO